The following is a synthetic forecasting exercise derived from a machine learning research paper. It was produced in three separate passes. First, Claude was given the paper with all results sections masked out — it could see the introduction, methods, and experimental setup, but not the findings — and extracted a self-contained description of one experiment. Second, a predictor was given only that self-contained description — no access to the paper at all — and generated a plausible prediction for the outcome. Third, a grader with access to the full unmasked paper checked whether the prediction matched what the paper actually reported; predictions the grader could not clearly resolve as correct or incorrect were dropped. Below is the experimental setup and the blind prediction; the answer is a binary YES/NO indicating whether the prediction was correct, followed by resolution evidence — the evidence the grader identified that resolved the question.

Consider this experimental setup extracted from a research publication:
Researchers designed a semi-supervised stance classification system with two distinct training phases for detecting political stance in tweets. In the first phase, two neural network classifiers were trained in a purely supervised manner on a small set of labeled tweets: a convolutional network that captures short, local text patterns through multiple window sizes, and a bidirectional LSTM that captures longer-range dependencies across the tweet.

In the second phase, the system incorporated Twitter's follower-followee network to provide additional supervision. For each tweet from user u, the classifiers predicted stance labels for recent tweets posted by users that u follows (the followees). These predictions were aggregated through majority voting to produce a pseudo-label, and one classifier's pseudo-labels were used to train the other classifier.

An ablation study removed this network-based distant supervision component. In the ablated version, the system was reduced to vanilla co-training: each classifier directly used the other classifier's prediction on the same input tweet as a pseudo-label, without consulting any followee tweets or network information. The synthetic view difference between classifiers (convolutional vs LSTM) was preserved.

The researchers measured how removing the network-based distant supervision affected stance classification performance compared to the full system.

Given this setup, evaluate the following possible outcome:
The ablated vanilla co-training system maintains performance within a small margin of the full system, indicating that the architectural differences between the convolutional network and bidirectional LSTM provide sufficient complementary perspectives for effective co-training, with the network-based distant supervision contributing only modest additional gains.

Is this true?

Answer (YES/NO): NO